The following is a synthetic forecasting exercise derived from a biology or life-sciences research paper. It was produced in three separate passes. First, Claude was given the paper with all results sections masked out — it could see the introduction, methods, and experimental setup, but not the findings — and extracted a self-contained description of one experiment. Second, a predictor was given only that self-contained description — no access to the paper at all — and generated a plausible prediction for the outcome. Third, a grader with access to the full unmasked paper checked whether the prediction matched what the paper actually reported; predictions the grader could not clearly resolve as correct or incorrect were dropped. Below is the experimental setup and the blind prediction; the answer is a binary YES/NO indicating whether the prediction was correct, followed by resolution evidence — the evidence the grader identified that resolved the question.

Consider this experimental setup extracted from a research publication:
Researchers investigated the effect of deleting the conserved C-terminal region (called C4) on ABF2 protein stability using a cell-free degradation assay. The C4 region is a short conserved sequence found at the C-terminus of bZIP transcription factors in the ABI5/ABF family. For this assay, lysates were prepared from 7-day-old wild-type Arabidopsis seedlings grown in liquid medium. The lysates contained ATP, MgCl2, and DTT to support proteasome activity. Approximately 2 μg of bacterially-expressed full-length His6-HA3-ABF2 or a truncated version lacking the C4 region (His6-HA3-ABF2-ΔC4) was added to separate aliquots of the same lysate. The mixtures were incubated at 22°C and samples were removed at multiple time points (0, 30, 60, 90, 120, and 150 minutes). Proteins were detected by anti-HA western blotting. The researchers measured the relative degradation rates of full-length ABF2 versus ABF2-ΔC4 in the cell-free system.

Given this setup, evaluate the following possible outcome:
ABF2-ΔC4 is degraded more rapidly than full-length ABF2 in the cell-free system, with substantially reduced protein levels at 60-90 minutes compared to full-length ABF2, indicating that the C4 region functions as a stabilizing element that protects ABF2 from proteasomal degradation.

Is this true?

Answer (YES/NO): YES